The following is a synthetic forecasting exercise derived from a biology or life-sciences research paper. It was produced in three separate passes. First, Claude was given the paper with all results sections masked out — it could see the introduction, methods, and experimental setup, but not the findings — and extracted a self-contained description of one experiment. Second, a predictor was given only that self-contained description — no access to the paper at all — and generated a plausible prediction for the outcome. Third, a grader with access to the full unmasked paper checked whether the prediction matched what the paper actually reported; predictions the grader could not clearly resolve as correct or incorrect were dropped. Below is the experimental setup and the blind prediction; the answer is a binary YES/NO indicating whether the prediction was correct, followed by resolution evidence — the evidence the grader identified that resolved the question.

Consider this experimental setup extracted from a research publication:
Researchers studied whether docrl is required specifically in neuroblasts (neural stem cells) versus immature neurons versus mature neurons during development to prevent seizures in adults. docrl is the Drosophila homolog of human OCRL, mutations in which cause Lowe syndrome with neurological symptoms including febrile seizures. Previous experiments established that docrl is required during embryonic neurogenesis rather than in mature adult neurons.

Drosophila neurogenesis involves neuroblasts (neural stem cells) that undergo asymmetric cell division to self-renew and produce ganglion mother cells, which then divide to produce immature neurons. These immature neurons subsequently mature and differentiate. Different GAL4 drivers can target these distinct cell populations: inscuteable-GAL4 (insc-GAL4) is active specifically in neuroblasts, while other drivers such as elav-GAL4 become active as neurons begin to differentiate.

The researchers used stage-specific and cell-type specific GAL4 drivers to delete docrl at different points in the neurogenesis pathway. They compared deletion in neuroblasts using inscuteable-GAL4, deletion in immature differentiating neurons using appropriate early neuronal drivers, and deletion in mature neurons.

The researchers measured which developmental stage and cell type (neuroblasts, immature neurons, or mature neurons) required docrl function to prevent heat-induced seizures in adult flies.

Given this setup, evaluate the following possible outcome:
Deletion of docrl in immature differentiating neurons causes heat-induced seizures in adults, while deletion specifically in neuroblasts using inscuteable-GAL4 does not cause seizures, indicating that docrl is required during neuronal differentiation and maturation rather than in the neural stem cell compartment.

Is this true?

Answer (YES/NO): NO